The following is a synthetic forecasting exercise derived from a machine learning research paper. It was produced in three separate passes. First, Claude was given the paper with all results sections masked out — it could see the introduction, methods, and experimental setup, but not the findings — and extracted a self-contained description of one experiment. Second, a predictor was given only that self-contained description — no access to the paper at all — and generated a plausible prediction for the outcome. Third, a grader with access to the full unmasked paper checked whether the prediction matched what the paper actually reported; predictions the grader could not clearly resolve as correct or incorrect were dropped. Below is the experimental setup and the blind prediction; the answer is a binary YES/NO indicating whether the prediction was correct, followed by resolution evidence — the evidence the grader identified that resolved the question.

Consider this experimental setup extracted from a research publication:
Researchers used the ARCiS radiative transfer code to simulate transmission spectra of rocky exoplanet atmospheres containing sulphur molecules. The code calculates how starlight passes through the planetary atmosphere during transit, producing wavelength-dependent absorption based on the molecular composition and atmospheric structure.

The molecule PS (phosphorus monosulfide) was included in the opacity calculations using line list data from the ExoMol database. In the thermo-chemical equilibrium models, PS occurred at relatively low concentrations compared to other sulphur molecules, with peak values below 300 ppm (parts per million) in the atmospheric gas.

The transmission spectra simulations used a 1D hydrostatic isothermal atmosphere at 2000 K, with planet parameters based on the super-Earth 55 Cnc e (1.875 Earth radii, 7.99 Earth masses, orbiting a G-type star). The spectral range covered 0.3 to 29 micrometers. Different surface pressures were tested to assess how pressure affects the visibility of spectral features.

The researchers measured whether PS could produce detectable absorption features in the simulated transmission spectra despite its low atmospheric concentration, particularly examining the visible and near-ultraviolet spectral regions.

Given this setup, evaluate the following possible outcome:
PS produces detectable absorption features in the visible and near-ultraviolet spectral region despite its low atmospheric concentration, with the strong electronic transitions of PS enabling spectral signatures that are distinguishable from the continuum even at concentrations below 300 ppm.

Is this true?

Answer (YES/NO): YES